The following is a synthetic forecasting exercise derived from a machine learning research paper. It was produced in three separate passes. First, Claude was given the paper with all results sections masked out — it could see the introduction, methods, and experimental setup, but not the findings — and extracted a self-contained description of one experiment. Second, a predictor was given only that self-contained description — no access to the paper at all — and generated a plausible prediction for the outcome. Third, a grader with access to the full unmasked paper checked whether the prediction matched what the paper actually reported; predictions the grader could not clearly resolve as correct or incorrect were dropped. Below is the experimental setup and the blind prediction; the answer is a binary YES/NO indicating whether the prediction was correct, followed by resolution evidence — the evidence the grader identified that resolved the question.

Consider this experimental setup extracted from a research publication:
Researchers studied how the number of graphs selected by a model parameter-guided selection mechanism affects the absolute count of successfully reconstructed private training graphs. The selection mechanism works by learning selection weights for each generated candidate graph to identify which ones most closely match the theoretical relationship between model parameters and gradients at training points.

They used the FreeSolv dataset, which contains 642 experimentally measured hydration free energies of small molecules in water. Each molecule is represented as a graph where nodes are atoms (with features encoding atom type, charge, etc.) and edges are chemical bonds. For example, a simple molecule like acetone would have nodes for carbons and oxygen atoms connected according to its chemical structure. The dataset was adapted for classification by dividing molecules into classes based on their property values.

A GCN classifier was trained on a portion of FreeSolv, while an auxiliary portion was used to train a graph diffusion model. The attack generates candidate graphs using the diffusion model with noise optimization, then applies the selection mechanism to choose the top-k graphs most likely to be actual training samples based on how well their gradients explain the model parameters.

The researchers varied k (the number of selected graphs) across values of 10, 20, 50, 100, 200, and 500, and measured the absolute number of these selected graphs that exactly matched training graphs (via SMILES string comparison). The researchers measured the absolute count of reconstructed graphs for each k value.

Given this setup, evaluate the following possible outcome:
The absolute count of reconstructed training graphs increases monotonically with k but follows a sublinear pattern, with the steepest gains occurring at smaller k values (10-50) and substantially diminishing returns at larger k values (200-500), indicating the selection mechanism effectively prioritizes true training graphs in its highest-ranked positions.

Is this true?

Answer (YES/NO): YES